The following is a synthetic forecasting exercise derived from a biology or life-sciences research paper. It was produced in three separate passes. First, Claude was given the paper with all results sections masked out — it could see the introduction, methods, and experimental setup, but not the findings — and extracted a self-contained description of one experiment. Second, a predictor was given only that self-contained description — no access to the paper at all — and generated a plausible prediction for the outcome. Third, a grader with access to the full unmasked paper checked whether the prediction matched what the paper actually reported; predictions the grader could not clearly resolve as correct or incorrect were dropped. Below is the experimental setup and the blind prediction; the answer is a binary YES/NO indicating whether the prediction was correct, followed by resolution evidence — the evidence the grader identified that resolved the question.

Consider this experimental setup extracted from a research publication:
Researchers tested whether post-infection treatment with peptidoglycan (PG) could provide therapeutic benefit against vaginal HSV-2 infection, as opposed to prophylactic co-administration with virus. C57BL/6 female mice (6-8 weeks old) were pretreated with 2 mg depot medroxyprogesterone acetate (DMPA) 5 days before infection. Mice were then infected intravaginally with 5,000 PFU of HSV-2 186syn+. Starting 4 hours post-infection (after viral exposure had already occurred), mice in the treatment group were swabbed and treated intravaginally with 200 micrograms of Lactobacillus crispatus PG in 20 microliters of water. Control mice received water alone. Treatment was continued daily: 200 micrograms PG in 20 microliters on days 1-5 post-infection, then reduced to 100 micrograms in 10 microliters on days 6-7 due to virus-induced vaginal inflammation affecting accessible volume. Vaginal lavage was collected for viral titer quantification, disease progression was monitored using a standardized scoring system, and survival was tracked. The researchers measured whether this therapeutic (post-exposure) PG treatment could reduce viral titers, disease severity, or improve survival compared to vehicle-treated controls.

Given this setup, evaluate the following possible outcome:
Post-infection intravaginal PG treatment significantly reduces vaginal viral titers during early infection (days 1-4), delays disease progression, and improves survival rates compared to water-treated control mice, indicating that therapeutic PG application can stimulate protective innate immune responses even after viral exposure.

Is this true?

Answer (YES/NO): NO